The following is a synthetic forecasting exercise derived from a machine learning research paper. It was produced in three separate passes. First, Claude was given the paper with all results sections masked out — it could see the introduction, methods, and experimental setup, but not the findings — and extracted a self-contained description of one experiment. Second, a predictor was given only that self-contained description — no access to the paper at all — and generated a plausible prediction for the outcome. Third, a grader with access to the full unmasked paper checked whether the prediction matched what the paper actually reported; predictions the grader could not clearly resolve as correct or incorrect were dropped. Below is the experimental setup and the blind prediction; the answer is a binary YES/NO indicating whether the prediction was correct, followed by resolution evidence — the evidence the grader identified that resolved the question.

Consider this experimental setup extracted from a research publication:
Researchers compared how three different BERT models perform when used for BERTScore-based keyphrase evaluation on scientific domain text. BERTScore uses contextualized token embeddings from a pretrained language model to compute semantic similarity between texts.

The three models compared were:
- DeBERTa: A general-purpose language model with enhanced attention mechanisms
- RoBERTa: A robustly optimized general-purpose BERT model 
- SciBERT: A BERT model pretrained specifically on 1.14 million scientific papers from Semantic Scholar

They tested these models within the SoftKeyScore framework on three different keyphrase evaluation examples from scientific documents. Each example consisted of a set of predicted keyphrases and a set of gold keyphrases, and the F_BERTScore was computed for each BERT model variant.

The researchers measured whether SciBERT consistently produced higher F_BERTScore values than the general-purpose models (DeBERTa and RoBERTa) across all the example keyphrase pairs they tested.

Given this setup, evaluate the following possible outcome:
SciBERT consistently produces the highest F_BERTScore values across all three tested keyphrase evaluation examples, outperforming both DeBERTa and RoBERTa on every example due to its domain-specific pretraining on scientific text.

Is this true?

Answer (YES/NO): YES